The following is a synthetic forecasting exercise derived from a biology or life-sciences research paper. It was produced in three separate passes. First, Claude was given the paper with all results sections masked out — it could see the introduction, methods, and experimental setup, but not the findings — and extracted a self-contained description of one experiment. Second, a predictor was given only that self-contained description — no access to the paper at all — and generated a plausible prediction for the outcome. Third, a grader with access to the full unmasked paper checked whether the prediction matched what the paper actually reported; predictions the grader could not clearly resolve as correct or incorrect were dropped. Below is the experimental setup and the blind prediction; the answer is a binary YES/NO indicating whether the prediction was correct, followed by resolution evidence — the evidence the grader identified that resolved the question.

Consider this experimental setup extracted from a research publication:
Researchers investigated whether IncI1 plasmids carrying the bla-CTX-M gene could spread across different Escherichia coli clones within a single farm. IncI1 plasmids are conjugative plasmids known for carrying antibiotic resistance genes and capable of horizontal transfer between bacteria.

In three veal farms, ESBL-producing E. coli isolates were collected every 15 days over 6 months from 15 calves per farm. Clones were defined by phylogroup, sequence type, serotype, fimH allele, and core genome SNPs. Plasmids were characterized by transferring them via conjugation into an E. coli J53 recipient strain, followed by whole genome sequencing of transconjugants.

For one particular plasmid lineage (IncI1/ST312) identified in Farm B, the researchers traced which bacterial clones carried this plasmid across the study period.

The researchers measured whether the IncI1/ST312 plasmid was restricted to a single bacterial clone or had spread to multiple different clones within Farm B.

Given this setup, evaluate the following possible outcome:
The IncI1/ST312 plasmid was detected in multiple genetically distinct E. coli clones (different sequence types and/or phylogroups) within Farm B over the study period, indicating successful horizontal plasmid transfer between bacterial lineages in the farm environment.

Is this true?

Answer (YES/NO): YES